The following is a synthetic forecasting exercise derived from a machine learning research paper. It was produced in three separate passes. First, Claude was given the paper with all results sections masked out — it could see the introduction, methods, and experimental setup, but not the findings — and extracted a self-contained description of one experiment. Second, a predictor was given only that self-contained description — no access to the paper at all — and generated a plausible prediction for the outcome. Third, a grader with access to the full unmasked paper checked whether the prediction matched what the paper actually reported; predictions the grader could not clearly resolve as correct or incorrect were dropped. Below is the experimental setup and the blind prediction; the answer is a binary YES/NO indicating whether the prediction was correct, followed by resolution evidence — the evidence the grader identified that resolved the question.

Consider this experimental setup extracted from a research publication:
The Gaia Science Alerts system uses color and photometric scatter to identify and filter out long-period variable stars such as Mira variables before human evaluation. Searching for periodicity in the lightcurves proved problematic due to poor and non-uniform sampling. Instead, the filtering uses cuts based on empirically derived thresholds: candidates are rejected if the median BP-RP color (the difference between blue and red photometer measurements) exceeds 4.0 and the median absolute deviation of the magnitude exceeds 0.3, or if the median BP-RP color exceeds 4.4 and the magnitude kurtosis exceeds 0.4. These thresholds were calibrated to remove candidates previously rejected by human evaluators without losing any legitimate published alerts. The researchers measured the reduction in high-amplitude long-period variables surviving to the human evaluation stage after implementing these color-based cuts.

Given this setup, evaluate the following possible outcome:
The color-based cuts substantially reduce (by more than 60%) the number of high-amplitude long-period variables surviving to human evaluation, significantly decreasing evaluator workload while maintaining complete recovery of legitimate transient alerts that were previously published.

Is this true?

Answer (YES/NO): NO